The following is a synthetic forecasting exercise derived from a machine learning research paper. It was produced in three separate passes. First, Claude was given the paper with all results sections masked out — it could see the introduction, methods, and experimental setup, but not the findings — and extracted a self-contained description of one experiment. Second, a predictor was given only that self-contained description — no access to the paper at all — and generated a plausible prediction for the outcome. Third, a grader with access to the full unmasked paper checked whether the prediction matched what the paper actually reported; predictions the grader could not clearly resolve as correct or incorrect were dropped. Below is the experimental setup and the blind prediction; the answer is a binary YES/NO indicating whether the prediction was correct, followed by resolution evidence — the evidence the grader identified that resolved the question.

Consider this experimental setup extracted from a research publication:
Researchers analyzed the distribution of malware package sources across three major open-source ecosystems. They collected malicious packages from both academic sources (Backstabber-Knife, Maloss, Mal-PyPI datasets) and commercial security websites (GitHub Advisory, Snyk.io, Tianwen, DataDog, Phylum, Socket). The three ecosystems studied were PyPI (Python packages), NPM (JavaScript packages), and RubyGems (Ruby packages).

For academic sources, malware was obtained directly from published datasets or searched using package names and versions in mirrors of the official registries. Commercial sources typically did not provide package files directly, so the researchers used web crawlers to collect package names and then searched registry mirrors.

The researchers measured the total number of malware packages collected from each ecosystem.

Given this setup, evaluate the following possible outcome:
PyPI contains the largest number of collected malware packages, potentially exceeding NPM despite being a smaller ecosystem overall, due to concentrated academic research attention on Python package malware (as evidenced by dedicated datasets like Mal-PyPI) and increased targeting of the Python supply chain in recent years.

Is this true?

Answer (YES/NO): YES